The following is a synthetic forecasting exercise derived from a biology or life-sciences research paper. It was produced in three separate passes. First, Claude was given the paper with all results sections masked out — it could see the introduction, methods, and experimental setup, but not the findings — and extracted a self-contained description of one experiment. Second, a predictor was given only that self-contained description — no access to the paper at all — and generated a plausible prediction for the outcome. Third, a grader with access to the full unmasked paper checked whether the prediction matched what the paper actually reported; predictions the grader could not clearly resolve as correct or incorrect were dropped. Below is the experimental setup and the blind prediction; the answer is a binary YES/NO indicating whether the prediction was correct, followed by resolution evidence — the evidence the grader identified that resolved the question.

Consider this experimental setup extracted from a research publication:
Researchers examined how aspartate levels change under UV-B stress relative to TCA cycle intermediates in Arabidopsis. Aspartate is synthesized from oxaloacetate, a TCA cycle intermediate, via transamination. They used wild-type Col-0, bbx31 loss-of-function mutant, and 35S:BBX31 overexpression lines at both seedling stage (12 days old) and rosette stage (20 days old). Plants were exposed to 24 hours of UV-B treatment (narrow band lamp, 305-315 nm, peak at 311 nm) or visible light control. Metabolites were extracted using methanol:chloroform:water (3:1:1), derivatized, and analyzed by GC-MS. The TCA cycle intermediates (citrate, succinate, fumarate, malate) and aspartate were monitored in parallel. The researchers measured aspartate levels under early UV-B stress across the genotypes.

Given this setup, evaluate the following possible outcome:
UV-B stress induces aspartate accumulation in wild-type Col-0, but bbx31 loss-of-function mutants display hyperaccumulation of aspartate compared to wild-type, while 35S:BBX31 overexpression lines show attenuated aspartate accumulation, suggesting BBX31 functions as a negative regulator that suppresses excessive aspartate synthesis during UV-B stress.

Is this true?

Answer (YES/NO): NO